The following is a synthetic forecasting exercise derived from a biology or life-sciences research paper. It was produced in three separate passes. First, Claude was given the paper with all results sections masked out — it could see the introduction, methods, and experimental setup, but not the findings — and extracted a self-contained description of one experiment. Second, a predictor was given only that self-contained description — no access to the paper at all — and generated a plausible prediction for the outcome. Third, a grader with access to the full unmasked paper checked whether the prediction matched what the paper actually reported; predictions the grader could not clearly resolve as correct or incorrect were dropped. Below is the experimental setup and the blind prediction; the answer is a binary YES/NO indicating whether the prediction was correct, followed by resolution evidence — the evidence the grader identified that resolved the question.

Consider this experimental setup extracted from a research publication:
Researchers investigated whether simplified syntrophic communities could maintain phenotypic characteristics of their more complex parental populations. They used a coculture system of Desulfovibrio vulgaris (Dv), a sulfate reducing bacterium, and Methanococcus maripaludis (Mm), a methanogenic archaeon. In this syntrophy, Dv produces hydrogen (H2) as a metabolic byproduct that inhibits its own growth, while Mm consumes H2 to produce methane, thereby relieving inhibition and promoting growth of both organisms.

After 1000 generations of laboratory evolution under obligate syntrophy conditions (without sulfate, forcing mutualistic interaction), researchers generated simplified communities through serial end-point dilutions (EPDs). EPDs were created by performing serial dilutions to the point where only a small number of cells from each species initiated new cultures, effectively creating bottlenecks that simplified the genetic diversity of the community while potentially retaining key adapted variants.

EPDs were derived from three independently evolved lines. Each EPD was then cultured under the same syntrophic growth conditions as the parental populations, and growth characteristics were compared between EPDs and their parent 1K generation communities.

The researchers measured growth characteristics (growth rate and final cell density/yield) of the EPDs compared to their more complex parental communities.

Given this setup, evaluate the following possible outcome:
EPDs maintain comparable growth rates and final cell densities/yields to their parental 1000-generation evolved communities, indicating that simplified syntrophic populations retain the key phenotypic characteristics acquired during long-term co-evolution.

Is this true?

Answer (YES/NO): YES